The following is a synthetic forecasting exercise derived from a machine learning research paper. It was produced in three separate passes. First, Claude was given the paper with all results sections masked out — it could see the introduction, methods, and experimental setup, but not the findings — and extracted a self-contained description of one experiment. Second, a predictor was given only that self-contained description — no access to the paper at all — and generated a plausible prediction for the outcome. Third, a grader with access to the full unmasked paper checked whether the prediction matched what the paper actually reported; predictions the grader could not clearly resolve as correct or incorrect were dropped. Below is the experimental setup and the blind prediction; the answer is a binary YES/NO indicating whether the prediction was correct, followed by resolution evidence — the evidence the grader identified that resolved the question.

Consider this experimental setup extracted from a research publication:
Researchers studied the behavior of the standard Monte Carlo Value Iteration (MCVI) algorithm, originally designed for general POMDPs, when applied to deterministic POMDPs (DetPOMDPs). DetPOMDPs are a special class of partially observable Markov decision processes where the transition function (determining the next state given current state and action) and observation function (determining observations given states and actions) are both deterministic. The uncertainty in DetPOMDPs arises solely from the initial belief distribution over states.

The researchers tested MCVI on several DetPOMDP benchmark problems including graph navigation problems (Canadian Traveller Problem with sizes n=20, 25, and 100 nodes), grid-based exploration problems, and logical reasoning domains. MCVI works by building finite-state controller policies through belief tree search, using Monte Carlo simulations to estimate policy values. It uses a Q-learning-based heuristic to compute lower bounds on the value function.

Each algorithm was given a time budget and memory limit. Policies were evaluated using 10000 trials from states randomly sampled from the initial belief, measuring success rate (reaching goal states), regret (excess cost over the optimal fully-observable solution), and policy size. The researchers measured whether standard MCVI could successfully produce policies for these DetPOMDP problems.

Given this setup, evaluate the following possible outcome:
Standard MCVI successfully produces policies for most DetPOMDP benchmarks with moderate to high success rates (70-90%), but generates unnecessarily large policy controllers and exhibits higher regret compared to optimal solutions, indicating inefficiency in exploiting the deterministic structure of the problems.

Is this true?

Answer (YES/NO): NO